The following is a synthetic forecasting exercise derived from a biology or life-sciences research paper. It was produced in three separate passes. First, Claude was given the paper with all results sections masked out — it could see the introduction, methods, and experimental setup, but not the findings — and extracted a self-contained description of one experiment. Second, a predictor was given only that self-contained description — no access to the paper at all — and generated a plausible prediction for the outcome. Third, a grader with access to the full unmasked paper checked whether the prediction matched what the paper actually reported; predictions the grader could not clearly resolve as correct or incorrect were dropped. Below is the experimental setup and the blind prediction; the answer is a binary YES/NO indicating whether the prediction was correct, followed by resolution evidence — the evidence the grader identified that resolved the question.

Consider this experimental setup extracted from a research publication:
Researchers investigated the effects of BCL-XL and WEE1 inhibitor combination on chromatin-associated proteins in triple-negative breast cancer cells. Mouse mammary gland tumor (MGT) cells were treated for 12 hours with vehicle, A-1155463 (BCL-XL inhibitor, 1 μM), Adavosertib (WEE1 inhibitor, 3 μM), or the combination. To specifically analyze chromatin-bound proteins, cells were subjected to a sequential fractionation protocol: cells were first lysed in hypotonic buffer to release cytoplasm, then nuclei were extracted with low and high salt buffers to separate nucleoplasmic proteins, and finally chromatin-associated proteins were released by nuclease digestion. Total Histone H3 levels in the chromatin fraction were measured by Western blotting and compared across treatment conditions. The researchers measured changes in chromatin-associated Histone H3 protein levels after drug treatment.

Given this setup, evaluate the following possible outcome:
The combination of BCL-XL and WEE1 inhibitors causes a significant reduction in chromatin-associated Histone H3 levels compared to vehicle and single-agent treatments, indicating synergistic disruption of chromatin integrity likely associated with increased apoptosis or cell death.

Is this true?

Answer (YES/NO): NO